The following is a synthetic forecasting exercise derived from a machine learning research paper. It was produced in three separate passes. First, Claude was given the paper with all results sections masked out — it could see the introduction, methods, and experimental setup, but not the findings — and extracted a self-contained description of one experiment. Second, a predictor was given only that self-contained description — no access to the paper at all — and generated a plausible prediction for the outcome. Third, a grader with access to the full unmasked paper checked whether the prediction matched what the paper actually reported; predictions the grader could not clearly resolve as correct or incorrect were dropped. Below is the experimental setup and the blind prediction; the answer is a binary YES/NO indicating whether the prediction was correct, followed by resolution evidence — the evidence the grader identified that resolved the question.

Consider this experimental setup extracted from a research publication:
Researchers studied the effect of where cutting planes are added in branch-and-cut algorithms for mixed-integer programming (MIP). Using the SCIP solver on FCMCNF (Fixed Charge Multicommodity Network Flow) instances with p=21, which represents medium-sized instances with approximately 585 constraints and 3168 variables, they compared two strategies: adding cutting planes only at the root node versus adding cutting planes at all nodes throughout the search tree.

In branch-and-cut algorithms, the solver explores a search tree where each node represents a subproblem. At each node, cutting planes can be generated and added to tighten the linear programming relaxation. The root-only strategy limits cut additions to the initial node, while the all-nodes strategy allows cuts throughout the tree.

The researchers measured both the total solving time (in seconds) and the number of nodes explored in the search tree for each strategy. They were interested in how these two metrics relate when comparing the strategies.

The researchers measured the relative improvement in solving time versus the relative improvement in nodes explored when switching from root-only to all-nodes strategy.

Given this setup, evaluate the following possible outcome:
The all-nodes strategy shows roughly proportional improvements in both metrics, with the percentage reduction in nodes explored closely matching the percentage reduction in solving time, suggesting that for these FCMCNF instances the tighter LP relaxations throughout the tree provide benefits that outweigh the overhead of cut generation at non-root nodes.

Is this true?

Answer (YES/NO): NO